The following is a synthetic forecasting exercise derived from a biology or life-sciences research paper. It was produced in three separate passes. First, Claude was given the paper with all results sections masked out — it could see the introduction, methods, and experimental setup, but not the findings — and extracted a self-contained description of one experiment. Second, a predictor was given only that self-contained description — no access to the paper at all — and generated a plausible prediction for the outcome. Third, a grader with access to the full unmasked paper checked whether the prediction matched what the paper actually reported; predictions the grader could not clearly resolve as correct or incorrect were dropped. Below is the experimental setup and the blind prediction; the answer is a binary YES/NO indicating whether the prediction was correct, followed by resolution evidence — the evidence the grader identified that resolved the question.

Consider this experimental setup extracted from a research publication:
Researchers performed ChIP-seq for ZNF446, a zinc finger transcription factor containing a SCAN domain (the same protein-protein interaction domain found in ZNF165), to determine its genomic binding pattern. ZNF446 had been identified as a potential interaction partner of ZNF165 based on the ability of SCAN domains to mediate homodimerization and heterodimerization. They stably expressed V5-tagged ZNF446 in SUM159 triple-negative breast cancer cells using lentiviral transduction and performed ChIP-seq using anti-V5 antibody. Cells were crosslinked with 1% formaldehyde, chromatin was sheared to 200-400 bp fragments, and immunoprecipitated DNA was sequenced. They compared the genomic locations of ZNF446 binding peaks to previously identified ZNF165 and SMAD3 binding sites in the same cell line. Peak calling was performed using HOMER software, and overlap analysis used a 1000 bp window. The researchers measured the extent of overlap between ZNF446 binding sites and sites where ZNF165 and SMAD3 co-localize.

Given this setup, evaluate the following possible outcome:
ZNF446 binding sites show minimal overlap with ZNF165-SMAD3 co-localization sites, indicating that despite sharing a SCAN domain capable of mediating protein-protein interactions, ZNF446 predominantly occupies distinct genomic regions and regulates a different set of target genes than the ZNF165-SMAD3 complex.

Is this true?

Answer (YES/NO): NO